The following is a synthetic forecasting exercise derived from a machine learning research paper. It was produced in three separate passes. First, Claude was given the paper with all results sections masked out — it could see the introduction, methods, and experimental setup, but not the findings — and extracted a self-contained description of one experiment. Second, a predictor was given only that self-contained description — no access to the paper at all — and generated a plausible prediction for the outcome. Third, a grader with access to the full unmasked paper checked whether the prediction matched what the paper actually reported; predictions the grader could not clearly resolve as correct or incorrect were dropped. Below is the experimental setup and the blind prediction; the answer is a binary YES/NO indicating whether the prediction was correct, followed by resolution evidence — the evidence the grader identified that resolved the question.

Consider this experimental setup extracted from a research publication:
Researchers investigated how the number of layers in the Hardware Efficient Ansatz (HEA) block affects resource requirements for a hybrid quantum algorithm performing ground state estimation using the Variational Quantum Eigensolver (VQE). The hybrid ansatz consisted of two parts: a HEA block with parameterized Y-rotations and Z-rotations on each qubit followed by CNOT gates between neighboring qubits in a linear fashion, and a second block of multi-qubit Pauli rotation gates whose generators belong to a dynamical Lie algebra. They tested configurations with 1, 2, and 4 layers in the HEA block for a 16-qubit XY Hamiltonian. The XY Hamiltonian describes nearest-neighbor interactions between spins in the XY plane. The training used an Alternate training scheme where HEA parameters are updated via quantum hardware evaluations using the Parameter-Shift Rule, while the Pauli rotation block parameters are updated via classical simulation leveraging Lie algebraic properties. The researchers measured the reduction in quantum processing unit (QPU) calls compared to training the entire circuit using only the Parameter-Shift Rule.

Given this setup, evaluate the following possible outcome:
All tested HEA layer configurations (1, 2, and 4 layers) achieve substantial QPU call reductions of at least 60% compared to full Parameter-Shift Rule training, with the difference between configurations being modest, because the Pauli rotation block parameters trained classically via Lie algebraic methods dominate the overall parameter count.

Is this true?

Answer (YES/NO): NO